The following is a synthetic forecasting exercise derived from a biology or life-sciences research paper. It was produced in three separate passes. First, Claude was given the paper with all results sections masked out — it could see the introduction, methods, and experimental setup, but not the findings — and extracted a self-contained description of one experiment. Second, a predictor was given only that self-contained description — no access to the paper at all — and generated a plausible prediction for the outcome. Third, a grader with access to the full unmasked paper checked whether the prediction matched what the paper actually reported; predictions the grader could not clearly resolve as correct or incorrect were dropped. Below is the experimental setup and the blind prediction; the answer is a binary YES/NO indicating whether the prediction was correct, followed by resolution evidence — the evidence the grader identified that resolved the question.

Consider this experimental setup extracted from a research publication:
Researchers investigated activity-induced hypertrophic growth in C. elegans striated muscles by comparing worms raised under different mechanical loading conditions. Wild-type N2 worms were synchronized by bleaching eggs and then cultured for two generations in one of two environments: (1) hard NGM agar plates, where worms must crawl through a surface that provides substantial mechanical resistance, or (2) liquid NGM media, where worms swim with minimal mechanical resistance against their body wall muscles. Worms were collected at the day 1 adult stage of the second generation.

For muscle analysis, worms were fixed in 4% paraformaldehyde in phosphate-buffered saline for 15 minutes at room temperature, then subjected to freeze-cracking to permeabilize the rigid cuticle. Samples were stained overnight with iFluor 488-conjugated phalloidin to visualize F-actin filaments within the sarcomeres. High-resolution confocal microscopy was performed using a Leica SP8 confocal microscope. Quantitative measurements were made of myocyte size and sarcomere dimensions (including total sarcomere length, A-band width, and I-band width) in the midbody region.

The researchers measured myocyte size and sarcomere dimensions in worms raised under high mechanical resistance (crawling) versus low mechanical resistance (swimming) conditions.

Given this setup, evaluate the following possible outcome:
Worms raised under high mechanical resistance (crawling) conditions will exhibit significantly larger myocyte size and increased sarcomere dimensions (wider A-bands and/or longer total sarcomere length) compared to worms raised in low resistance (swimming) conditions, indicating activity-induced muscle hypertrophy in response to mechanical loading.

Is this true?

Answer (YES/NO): NO